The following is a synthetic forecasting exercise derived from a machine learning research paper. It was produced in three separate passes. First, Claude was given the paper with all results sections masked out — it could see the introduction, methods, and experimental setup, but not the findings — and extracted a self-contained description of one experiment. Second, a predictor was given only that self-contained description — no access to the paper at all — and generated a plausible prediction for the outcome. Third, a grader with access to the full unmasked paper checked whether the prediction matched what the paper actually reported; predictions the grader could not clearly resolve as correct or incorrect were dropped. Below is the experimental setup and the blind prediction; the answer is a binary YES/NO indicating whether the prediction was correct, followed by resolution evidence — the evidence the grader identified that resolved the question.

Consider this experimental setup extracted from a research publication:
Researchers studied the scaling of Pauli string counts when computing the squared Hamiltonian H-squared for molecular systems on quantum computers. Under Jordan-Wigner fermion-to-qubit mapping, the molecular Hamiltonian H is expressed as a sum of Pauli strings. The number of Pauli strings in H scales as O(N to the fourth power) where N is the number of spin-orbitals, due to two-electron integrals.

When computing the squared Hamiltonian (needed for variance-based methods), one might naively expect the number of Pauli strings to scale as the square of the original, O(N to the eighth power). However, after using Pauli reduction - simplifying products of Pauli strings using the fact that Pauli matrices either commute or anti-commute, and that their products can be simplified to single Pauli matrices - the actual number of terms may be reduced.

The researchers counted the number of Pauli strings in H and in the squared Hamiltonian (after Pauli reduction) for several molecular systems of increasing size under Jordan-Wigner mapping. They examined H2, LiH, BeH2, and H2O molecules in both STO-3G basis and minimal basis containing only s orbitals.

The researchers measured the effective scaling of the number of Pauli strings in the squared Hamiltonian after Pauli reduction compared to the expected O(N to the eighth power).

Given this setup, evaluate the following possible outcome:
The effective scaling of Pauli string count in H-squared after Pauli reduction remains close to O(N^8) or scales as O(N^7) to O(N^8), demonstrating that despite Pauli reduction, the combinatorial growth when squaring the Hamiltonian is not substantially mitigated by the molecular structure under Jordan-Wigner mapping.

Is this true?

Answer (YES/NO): NO